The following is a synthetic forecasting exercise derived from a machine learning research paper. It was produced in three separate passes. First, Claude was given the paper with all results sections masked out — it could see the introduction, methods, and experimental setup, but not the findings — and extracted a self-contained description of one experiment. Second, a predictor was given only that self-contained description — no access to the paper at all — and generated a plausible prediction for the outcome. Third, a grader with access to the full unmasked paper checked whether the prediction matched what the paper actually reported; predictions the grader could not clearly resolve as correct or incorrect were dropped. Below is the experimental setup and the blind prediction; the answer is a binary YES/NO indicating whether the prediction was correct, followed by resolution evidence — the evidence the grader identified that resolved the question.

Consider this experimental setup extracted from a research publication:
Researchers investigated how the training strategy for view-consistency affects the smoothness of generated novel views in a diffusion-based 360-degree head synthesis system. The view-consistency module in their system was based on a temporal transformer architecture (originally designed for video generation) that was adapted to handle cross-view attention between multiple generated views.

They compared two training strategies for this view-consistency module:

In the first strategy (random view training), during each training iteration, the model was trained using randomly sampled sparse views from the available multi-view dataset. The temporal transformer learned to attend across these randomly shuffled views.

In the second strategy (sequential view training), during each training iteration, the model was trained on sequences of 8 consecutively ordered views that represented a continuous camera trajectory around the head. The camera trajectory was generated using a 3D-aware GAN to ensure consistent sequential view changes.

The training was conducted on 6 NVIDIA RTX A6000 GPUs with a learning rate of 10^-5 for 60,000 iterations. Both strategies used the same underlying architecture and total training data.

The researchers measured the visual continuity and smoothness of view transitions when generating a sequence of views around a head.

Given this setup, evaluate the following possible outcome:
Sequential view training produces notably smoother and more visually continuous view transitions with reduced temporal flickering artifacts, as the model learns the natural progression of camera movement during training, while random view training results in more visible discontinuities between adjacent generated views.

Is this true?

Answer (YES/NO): YES